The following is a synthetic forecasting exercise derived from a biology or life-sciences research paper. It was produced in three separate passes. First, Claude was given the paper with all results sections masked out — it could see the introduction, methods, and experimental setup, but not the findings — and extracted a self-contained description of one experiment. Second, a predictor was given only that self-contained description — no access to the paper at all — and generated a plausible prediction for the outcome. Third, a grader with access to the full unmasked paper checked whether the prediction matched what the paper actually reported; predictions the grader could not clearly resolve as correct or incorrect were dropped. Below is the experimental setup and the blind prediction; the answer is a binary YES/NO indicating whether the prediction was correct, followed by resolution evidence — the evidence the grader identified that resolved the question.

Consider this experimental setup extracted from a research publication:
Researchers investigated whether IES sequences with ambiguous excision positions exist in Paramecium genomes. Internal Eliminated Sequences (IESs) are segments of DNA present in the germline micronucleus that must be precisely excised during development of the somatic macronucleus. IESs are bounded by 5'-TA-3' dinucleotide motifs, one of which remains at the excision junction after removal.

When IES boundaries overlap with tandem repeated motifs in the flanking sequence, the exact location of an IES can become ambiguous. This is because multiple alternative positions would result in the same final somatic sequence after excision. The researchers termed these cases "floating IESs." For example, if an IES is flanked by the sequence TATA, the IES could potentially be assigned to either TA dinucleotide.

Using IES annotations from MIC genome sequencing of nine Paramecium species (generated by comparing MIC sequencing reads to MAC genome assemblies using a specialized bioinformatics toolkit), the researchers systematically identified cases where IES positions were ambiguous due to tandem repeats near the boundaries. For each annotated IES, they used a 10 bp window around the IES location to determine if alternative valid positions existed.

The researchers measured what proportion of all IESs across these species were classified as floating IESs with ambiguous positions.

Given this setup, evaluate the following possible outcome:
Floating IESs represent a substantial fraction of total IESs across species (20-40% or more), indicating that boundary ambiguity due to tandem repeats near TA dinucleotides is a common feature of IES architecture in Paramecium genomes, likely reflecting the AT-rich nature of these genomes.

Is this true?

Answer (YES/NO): NO